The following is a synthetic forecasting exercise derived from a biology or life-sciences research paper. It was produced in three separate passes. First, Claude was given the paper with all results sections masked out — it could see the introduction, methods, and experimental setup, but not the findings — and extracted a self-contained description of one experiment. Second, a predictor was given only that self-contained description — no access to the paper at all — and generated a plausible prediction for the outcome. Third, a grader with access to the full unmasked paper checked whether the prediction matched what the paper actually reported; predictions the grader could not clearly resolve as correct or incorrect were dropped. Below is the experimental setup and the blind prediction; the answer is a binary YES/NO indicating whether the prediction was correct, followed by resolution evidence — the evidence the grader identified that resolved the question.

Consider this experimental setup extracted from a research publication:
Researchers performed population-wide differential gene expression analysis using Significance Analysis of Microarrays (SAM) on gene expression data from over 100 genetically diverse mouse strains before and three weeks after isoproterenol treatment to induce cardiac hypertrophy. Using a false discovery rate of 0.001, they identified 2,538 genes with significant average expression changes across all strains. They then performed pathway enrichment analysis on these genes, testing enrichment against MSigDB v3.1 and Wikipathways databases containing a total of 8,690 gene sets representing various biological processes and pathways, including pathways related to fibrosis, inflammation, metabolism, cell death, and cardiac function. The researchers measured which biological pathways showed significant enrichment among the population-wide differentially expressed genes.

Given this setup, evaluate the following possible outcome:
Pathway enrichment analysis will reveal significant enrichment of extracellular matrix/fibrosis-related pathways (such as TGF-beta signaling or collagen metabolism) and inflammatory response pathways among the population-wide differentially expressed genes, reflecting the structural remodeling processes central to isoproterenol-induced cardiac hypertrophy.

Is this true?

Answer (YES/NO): NO